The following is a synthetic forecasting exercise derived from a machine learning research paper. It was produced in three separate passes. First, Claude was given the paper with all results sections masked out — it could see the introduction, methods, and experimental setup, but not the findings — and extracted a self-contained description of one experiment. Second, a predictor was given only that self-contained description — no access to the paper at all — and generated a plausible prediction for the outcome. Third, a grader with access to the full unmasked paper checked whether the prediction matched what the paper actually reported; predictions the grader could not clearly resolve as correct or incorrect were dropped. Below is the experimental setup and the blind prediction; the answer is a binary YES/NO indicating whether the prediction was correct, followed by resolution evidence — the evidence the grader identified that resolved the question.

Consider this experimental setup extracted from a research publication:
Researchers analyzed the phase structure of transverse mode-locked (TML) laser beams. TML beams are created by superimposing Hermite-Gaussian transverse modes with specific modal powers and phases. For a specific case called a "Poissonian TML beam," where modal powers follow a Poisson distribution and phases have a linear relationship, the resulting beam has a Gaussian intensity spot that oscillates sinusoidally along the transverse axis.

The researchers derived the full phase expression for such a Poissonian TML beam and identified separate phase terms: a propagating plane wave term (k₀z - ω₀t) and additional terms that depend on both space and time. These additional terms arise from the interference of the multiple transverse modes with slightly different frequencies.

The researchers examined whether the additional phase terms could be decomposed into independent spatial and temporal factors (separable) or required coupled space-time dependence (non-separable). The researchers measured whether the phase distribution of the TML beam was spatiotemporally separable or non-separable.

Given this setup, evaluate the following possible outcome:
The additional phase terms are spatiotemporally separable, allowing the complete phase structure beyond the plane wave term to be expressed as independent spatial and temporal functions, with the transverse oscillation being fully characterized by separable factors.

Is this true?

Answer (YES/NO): NO